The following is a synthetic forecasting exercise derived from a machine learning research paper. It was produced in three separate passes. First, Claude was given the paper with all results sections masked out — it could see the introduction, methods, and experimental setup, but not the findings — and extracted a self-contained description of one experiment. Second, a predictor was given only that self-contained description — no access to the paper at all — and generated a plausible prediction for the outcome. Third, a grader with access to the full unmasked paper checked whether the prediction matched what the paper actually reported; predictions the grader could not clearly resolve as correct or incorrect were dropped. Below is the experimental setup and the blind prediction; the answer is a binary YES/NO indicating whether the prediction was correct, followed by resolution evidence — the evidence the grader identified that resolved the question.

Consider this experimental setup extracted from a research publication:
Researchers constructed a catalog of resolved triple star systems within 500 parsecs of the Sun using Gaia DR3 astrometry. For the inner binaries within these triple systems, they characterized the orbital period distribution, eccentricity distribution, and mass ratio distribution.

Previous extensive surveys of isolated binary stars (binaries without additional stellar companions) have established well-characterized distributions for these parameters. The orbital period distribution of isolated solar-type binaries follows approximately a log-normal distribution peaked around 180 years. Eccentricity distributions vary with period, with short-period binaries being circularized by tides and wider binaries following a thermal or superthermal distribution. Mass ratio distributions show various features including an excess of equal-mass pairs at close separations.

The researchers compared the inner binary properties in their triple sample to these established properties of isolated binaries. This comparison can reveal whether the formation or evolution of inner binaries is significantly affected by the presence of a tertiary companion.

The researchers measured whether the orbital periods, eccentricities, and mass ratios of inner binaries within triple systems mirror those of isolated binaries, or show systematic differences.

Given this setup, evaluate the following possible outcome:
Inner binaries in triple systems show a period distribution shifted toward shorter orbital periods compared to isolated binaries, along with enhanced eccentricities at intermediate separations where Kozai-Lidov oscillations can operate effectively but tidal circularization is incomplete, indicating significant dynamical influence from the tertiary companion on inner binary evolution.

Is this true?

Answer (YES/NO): NO